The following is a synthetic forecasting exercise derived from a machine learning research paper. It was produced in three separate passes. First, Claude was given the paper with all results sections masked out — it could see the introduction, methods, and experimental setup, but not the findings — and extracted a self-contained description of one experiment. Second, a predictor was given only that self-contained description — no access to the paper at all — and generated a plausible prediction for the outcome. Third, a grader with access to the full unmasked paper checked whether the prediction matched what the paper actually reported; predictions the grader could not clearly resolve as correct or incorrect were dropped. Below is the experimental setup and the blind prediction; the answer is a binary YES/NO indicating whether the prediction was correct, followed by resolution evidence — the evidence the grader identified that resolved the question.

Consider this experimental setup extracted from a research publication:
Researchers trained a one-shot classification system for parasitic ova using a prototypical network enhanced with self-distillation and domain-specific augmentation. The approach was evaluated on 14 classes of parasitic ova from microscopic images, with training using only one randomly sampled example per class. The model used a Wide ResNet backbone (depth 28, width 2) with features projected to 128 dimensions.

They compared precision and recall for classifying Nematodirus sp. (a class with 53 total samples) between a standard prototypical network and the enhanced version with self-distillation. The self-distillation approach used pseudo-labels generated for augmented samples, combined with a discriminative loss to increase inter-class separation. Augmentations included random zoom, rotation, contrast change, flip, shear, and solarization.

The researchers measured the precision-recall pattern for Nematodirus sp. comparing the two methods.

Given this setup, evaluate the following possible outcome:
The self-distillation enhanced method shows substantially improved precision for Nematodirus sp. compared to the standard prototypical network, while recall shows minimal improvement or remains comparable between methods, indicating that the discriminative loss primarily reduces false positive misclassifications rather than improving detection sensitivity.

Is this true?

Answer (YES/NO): NO